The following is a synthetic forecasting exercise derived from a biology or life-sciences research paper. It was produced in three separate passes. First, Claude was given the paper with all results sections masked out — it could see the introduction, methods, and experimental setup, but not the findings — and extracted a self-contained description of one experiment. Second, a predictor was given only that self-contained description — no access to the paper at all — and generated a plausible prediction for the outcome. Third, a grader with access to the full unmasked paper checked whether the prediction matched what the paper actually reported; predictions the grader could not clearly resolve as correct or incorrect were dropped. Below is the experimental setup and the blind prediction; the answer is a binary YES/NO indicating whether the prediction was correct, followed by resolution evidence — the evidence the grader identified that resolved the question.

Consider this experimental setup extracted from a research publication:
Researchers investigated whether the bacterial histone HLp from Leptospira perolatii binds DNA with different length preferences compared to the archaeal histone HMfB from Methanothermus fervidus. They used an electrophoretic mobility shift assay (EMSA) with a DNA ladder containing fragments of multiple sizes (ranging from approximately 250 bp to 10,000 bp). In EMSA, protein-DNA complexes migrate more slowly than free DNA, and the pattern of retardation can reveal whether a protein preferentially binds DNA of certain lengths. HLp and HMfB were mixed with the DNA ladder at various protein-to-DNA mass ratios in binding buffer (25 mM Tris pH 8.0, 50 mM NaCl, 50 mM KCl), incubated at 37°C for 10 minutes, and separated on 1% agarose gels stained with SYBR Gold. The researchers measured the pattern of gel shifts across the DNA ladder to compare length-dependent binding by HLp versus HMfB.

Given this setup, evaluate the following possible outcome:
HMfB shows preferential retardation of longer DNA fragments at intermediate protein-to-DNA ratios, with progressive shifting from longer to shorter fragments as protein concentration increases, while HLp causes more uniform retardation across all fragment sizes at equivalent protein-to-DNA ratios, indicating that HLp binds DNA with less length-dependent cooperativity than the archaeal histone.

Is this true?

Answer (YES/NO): NO